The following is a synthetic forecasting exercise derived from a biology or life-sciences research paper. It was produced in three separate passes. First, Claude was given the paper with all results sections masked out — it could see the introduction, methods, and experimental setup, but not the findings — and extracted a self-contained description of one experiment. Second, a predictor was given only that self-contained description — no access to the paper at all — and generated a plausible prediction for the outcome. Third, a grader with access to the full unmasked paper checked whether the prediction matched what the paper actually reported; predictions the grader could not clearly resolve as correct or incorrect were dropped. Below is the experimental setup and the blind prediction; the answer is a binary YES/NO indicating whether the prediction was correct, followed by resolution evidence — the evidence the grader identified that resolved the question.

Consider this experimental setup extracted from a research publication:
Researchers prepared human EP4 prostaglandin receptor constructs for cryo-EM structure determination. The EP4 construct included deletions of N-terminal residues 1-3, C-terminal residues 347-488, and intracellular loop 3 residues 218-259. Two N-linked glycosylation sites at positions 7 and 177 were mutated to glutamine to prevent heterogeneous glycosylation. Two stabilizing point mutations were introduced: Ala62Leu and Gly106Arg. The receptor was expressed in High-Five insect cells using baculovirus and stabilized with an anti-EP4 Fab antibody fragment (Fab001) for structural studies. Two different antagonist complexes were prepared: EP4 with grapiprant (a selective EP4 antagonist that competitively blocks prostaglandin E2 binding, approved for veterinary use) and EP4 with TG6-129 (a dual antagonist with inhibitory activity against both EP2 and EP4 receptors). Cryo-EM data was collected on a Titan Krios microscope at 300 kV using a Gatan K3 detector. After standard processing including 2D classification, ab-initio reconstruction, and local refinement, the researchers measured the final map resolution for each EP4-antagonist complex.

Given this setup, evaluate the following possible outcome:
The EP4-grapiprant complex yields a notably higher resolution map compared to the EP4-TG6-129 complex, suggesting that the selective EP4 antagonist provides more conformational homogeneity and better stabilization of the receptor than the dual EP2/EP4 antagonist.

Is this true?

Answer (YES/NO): NO